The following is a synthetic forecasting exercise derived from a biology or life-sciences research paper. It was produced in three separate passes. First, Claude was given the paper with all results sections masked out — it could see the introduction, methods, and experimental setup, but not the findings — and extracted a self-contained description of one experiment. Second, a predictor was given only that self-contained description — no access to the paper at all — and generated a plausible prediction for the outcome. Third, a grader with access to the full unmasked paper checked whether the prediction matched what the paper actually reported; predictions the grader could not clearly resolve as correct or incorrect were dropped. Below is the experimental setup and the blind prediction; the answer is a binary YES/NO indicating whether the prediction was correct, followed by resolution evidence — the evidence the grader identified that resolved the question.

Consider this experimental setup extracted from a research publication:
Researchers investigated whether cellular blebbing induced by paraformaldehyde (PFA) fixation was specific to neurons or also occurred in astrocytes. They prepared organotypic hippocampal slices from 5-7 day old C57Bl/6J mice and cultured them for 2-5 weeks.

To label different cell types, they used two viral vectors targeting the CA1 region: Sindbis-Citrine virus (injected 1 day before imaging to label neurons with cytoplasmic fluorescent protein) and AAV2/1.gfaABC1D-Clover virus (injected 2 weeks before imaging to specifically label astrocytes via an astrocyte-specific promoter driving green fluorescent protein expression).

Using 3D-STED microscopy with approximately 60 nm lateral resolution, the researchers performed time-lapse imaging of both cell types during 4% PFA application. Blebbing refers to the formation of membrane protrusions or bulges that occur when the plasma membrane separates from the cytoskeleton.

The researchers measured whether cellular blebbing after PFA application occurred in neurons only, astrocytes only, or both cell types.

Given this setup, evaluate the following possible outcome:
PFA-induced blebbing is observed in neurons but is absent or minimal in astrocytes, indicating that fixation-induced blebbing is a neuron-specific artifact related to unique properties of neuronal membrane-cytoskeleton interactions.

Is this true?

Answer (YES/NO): YES